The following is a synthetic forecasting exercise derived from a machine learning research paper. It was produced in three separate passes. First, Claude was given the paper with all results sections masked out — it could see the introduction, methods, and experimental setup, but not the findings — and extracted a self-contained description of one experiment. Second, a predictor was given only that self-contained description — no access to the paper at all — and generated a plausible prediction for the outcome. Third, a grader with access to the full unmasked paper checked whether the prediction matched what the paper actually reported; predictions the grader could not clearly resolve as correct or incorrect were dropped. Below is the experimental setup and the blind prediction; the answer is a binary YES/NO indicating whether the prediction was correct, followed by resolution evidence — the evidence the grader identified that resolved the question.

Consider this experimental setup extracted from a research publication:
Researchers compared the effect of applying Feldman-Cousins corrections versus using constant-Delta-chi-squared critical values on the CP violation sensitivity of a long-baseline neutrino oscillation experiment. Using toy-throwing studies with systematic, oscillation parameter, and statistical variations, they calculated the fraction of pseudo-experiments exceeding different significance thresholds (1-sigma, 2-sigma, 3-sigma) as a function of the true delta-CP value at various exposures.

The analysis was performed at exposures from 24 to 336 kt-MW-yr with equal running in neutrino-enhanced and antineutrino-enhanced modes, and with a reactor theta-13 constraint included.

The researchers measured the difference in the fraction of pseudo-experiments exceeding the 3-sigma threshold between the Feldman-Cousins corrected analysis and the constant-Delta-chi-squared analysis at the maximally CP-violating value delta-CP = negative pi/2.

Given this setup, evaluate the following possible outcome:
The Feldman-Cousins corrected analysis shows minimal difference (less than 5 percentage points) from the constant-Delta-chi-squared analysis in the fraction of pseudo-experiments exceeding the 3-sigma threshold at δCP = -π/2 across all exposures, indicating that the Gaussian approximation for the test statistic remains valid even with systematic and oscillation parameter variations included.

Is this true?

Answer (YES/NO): NO